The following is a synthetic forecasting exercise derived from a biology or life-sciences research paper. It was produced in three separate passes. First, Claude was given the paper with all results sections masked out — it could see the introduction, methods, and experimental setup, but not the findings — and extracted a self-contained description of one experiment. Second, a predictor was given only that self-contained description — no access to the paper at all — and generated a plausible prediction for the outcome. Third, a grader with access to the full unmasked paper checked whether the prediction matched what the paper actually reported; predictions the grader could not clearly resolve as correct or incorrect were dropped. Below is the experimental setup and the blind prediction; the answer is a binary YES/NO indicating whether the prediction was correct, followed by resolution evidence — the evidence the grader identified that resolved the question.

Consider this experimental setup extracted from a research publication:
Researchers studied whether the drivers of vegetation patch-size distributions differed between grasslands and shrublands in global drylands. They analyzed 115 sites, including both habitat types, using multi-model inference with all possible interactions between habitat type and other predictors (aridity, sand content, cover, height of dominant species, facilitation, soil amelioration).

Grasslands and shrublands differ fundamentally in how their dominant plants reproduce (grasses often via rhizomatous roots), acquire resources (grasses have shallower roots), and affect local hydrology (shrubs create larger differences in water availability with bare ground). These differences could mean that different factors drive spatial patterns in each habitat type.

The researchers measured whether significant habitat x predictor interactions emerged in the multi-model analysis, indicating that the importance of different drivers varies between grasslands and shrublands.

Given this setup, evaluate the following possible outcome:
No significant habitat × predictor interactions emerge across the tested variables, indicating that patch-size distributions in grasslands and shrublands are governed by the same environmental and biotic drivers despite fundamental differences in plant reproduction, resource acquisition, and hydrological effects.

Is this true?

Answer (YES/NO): NO